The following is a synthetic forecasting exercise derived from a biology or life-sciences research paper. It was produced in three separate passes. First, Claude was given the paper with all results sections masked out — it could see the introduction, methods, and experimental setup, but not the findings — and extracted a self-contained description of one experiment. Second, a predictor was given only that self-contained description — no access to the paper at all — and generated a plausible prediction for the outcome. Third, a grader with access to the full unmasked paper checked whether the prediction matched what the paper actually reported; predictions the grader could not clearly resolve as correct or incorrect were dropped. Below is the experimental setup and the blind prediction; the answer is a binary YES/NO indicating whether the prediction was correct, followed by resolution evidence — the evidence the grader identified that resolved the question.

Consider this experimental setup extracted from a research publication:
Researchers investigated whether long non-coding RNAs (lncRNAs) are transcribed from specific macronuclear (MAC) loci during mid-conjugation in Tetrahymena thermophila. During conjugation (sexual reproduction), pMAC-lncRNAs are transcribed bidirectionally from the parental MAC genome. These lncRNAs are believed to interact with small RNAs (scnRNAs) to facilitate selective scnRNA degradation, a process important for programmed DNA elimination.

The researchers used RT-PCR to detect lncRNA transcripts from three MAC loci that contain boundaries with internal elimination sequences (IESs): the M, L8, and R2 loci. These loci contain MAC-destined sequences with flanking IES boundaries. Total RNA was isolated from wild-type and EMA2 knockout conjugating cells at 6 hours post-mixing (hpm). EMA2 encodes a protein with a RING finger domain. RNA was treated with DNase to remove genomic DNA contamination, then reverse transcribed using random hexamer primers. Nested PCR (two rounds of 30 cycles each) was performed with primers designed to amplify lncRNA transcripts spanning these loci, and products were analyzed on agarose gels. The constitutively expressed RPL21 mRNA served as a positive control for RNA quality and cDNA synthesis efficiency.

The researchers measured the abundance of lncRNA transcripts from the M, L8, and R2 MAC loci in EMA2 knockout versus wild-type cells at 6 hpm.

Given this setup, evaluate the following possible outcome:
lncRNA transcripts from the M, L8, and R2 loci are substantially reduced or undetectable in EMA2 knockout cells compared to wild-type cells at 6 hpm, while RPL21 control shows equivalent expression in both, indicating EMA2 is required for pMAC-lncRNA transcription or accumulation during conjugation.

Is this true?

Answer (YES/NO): YES